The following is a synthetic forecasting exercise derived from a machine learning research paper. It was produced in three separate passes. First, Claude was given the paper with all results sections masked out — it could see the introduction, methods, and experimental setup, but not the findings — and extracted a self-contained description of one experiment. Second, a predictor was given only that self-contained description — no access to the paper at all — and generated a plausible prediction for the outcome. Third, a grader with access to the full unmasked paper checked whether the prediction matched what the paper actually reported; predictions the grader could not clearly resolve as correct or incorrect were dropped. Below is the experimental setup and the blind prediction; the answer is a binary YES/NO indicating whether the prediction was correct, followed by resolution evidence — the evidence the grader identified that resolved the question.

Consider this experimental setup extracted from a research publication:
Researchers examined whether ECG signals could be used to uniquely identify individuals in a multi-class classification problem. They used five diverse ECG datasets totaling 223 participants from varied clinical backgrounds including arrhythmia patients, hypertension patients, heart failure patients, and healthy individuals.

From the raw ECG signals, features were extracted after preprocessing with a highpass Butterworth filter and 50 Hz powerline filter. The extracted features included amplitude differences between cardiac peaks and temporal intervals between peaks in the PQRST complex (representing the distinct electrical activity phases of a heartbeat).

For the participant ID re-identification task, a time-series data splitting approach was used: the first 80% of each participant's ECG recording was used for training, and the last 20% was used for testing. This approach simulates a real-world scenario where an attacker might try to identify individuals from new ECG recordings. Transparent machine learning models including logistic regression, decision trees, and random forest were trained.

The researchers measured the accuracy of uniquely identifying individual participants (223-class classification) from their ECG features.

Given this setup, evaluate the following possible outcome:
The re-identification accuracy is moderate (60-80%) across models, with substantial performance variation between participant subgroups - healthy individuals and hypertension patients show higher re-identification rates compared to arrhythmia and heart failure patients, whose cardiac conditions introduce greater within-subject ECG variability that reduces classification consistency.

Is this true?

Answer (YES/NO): NO